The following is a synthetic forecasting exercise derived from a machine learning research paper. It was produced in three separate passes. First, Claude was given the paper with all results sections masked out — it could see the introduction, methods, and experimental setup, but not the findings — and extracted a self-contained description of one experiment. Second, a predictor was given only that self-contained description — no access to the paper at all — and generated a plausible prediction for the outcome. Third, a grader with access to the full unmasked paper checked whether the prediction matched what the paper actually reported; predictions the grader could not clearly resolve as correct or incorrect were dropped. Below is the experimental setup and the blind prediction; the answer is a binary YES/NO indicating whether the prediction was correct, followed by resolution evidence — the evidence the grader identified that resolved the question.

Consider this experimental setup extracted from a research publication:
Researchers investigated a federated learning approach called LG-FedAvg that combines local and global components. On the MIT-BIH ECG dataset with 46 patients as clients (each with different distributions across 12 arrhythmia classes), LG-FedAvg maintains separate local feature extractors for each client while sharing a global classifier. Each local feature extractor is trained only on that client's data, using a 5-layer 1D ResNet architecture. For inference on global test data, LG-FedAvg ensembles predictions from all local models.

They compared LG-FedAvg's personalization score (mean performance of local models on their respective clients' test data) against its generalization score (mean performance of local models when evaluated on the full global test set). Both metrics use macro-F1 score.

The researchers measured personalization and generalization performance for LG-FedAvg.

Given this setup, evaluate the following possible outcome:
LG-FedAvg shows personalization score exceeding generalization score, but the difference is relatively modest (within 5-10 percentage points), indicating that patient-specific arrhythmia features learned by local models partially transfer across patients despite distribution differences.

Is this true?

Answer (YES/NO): NO